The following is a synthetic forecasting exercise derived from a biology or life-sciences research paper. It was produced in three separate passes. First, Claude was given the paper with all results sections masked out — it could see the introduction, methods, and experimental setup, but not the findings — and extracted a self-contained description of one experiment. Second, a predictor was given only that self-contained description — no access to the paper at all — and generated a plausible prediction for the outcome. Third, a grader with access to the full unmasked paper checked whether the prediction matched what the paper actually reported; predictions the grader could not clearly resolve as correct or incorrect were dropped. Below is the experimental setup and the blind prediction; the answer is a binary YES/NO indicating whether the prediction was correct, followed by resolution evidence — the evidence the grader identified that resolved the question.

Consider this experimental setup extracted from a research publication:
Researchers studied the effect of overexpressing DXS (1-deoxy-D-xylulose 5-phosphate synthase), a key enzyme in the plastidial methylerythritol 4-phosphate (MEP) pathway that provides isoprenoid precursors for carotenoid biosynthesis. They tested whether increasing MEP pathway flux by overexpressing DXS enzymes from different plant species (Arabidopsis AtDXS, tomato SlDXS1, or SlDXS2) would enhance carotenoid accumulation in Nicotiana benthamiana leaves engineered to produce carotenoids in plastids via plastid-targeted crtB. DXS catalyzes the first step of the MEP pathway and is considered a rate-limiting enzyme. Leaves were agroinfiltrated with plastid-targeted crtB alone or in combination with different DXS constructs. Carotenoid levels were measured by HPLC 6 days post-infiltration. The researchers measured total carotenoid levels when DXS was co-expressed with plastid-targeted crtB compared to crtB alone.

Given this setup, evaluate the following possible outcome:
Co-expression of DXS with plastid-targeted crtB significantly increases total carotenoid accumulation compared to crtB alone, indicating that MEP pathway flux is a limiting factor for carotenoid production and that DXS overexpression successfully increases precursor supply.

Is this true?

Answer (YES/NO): NO